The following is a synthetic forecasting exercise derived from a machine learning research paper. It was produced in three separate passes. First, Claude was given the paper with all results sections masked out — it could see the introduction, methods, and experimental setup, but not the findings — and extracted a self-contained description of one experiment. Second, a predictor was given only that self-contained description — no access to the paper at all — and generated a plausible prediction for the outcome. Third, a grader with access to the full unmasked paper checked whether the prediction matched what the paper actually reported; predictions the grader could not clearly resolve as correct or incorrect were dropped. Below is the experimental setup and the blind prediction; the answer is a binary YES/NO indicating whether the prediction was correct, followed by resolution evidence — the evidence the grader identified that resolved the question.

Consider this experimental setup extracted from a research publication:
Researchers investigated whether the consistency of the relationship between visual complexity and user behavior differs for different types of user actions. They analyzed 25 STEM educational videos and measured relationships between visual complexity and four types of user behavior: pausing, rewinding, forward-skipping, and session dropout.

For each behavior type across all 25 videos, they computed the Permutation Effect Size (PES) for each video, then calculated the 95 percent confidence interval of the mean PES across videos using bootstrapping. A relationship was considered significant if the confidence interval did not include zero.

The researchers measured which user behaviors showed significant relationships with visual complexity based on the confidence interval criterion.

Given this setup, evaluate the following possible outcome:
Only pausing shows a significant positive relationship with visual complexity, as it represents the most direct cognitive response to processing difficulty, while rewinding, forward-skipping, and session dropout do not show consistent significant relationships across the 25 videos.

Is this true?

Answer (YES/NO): NO